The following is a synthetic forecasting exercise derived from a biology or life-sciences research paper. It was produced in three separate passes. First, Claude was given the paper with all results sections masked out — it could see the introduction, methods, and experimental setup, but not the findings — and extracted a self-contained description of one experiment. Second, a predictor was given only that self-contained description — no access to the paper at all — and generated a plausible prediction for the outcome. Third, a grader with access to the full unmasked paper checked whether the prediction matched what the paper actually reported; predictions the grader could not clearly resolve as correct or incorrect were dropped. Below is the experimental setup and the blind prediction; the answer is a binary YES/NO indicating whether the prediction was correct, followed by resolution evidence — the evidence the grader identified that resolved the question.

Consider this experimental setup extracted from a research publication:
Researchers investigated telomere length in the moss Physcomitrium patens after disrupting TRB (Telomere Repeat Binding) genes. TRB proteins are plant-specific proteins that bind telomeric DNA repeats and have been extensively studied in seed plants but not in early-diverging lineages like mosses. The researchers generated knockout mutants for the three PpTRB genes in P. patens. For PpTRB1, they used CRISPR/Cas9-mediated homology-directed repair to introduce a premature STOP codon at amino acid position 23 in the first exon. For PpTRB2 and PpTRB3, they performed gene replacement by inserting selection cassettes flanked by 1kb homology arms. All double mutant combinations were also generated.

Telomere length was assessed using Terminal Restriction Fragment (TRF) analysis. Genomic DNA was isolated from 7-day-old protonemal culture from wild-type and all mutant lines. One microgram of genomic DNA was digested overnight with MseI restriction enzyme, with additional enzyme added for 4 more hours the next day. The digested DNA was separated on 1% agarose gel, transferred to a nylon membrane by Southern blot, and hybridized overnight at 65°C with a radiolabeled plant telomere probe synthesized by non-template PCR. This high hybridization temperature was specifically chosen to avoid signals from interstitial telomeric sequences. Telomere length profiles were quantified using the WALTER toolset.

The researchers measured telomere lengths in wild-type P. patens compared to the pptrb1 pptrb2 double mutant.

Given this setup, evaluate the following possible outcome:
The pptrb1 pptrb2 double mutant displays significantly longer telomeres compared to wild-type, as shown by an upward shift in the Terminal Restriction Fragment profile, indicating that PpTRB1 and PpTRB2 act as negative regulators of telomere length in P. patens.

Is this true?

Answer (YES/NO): NO